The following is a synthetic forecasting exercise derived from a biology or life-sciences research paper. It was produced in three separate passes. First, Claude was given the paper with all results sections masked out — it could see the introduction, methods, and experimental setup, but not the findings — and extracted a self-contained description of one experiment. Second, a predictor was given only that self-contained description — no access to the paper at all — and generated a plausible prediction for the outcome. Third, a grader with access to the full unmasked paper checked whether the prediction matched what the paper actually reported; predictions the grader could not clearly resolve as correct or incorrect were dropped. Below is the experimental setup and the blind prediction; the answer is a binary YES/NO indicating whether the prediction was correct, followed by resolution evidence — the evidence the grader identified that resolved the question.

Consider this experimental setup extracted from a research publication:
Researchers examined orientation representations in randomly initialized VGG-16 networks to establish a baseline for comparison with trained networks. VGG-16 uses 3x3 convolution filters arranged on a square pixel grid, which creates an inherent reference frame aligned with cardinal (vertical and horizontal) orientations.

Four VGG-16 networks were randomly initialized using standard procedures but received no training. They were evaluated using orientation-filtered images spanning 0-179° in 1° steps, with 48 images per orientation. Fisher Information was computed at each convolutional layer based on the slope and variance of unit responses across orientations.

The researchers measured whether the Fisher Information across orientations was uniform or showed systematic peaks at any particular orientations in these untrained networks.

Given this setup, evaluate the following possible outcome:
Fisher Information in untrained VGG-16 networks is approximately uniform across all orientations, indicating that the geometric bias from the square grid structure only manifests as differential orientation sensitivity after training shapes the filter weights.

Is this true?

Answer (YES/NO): NO